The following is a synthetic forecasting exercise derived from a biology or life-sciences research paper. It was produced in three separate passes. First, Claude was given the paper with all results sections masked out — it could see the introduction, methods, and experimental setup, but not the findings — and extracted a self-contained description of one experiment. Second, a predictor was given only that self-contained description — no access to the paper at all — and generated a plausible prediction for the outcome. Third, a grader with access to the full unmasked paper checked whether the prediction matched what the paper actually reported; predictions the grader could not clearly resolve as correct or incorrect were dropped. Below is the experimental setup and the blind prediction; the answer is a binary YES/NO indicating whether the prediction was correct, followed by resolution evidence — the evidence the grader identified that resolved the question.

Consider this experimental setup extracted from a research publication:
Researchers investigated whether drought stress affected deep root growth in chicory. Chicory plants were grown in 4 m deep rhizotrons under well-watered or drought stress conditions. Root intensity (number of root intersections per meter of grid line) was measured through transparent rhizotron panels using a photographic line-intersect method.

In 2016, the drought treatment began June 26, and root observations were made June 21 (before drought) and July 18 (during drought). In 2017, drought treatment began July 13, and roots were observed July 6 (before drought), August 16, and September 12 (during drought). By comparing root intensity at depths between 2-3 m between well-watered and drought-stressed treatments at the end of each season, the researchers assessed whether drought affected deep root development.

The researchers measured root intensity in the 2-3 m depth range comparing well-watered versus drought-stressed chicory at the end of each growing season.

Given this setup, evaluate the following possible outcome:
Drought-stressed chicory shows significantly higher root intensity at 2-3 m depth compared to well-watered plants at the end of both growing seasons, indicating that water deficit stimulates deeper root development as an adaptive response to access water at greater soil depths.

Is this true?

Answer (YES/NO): NO